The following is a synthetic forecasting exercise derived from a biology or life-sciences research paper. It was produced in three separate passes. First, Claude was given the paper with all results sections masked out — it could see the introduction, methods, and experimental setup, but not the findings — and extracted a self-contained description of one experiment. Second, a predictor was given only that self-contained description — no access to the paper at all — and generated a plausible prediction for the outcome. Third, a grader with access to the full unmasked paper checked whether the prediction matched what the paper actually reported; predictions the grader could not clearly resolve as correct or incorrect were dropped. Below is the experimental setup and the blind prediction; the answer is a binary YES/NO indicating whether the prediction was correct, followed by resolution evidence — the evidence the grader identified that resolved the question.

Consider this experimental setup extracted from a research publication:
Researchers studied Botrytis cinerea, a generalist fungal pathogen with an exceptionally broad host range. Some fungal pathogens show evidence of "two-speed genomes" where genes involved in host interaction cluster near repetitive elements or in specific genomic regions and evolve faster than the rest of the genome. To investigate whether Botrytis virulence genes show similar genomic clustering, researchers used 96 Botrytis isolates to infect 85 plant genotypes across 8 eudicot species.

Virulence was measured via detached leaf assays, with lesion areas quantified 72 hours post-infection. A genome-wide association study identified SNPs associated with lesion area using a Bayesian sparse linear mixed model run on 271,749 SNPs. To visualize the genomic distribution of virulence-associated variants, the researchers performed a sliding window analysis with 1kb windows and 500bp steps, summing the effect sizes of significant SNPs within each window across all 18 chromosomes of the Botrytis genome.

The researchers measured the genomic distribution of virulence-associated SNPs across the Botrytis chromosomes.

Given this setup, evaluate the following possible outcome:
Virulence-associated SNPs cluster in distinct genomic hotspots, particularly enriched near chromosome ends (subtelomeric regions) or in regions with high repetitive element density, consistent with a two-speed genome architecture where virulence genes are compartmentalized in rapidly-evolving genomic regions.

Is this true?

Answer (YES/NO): NO